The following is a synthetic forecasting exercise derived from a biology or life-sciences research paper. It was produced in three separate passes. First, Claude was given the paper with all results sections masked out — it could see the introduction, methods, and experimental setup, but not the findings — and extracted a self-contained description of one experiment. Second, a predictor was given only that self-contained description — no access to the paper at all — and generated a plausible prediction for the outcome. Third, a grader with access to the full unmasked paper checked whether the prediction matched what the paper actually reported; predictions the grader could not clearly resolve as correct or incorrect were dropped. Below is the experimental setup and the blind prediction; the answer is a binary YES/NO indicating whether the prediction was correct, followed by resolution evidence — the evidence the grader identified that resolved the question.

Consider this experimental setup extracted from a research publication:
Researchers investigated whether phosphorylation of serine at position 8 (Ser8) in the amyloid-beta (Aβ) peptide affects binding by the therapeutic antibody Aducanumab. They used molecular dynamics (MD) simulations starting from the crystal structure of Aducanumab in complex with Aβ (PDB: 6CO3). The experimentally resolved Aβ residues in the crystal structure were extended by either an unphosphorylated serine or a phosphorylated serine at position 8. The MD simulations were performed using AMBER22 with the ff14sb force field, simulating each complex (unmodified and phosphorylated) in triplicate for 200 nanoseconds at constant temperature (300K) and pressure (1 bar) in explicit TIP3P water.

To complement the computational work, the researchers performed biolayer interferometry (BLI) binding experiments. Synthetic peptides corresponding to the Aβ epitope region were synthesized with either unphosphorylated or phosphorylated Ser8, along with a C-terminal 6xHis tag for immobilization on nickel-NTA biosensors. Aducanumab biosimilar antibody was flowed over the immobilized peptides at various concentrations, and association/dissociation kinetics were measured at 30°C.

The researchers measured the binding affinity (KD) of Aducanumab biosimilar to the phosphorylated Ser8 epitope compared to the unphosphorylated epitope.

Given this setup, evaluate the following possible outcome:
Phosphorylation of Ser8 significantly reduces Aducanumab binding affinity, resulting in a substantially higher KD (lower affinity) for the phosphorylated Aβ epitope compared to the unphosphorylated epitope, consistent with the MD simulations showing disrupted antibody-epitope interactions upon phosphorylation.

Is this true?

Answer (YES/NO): NO